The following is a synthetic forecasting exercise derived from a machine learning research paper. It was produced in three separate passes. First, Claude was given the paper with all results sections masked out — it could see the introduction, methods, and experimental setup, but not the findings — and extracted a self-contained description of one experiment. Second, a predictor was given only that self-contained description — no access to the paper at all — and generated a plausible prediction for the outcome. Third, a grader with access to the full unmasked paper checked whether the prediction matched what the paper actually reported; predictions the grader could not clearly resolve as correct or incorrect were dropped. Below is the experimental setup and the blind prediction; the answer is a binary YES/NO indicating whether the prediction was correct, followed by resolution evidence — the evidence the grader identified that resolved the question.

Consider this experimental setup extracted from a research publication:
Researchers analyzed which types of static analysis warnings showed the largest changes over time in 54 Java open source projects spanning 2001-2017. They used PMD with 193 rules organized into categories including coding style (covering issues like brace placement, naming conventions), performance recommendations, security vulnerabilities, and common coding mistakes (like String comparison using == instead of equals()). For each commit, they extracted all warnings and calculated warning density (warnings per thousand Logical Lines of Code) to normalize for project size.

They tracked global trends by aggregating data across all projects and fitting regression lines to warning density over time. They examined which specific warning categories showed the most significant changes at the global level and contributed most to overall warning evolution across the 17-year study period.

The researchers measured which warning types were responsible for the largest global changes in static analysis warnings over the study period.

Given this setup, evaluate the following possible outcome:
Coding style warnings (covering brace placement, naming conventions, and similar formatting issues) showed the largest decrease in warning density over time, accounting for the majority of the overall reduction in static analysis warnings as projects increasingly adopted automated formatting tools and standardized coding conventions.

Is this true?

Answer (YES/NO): YES